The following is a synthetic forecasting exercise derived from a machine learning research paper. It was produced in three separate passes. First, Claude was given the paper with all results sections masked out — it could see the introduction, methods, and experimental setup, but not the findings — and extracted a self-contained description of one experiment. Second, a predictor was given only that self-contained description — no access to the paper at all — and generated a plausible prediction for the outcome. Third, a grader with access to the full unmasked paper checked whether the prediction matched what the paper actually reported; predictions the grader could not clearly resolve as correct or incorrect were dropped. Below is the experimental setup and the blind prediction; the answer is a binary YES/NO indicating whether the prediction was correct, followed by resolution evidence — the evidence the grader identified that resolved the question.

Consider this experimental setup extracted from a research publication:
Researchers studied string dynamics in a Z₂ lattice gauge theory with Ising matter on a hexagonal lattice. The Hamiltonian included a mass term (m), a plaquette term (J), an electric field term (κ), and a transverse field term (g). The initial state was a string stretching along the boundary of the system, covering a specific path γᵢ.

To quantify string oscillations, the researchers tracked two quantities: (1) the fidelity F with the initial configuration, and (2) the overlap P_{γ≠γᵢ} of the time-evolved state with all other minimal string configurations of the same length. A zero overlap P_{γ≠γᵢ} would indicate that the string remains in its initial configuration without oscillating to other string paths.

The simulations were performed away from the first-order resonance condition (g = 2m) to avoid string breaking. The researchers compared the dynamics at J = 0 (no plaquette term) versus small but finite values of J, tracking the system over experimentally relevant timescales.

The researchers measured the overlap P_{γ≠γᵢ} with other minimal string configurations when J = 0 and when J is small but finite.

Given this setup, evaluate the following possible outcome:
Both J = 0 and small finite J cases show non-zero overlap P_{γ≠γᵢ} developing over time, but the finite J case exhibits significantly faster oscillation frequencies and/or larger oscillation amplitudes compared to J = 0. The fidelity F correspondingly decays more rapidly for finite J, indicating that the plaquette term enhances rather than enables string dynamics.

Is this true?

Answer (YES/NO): NO